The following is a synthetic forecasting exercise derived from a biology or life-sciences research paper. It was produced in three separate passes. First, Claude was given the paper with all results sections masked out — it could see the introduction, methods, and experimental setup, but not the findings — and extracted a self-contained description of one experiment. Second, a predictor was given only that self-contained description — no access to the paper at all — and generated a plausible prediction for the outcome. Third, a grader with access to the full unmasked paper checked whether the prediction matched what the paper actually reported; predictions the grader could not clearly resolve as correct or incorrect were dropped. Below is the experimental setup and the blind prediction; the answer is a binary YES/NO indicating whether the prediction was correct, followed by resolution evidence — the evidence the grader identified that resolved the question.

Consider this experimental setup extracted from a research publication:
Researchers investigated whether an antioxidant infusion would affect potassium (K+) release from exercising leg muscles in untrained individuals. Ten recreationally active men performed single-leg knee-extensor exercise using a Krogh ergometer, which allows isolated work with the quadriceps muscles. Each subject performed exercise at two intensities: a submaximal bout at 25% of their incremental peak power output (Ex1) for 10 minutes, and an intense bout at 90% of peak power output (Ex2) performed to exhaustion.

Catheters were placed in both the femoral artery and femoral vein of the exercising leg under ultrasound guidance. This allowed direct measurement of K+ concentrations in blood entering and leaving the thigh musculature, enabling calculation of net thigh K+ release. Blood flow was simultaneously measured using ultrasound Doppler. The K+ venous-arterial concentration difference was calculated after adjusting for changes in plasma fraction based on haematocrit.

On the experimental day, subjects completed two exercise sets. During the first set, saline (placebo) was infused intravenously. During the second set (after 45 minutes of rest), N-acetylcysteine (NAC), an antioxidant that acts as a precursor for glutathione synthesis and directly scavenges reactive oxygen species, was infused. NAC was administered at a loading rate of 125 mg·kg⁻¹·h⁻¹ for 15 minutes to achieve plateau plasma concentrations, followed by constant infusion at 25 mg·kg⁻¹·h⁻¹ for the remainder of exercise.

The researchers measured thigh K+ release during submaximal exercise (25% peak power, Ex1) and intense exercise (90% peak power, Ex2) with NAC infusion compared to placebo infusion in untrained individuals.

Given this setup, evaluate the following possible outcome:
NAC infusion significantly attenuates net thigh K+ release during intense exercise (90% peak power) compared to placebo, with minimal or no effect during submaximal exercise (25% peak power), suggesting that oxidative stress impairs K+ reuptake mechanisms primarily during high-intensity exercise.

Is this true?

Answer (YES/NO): NO